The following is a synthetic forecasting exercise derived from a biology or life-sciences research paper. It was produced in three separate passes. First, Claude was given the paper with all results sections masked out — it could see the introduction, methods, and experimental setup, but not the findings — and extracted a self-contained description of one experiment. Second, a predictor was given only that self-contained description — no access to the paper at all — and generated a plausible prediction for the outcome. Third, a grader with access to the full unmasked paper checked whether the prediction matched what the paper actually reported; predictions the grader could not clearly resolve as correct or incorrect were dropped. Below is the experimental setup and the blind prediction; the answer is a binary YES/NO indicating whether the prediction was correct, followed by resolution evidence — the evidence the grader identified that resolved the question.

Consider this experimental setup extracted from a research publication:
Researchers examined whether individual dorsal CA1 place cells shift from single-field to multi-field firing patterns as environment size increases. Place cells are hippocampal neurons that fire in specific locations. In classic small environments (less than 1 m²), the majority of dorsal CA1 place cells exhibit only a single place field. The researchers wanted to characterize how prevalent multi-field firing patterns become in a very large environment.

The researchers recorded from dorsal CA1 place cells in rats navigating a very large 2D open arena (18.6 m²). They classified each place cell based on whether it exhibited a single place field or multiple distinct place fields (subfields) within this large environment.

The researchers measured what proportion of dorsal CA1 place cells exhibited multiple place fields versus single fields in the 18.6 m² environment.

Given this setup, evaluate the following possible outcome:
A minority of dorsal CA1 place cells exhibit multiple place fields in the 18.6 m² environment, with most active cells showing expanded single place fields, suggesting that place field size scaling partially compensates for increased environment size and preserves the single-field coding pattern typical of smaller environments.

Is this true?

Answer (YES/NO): NO